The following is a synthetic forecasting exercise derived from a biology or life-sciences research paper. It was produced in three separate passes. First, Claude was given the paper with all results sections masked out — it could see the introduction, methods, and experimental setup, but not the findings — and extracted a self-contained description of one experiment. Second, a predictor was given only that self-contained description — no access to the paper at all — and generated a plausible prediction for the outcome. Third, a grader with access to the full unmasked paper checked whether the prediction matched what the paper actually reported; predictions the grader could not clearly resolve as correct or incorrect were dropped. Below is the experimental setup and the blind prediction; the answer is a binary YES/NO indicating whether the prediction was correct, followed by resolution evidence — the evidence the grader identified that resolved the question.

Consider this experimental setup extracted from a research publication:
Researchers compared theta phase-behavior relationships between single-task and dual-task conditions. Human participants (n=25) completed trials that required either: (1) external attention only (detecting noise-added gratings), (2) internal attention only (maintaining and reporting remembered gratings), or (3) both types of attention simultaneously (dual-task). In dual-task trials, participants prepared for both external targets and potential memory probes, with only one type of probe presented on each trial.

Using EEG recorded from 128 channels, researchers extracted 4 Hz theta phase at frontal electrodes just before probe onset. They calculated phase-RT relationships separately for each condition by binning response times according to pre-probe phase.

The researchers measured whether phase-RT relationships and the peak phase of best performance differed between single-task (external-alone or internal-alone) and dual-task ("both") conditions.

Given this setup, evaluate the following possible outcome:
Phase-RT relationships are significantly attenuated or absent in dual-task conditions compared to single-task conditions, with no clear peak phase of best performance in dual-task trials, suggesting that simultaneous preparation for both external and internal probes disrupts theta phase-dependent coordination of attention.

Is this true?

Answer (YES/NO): NO